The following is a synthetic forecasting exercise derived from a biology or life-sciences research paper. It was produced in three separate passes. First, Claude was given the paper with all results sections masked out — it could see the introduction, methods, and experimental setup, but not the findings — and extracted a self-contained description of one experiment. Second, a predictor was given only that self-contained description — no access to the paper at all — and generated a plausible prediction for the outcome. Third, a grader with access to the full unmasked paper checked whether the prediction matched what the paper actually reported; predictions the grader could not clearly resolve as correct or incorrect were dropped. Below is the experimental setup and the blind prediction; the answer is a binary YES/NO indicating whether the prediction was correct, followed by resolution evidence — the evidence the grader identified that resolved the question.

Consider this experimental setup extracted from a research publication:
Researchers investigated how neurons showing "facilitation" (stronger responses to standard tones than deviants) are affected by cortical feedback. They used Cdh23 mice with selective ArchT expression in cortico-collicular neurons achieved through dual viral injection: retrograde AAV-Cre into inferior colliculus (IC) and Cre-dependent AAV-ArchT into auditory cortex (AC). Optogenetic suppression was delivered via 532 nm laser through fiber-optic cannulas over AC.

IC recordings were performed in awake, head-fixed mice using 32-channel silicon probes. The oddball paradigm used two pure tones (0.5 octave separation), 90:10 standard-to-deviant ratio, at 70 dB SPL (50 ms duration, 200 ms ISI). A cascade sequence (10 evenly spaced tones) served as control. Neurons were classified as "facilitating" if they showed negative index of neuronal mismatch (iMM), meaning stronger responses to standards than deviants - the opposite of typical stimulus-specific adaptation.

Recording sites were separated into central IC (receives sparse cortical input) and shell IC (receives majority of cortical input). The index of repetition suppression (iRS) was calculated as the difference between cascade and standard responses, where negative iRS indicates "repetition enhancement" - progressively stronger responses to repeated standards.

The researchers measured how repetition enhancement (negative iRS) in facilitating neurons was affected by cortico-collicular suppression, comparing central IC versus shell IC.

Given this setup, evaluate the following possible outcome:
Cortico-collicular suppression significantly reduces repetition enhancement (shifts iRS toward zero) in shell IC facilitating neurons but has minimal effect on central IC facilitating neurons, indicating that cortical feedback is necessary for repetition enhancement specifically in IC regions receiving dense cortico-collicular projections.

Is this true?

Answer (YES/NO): NO